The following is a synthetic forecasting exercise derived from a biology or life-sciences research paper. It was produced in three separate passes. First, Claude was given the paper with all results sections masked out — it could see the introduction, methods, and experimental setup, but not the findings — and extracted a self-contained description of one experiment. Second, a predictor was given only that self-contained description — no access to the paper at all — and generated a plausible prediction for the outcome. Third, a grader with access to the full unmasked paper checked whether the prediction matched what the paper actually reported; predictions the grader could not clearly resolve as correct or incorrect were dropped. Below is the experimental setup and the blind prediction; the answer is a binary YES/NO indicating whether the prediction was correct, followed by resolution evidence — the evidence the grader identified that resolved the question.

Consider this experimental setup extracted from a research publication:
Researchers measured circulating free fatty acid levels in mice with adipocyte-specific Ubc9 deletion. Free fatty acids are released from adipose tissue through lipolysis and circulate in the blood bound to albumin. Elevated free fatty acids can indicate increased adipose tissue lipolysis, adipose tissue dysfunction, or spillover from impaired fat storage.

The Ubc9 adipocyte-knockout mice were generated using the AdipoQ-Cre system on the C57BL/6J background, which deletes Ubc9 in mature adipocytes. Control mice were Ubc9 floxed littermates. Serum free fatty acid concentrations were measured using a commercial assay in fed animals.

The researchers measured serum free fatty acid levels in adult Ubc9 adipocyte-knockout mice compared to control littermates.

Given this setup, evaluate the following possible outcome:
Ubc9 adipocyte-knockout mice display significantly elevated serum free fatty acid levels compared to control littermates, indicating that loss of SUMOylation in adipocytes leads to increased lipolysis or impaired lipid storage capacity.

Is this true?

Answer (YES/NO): NO